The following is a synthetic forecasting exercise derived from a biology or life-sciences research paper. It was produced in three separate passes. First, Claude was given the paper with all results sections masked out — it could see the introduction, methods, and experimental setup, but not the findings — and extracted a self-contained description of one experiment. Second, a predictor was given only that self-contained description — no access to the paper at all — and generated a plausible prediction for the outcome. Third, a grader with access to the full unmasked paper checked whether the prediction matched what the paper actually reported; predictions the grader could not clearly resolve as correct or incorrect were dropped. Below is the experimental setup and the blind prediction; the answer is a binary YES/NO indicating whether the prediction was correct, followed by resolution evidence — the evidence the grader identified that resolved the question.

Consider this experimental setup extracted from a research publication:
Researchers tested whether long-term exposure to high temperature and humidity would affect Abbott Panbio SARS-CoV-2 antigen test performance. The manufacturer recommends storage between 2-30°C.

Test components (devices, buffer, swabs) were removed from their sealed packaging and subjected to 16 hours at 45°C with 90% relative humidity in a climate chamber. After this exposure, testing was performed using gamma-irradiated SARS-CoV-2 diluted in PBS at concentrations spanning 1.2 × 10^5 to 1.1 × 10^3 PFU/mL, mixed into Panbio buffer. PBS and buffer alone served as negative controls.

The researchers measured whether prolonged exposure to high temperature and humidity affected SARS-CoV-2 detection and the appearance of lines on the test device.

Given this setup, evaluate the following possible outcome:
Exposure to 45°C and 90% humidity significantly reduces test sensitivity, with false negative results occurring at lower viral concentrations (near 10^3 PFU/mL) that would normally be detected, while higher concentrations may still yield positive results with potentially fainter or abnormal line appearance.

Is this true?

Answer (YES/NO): NO